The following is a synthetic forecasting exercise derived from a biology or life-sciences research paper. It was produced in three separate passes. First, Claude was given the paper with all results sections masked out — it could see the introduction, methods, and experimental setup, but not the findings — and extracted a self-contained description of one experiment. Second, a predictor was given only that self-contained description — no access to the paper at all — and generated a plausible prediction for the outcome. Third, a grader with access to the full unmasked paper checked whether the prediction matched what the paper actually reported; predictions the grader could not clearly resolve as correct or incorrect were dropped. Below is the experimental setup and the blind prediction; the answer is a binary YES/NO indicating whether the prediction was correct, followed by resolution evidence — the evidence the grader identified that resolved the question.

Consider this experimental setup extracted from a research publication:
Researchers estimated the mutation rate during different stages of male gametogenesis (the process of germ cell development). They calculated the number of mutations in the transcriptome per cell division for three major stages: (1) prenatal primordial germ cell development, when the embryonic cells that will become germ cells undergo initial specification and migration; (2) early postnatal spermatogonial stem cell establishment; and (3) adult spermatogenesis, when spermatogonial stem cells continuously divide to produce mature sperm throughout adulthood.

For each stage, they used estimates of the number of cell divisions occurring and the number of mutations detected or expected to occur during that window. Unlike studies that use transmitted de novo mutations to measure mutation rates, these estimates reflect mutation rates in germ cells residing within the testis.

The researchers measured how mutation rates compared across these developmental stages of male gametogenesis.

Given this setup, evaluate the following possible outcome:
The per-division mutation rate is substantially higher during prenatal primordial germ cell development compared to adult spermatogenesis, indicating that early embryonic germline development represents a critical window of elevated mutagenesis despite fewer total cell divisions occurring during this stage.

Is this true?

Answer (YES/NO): YES